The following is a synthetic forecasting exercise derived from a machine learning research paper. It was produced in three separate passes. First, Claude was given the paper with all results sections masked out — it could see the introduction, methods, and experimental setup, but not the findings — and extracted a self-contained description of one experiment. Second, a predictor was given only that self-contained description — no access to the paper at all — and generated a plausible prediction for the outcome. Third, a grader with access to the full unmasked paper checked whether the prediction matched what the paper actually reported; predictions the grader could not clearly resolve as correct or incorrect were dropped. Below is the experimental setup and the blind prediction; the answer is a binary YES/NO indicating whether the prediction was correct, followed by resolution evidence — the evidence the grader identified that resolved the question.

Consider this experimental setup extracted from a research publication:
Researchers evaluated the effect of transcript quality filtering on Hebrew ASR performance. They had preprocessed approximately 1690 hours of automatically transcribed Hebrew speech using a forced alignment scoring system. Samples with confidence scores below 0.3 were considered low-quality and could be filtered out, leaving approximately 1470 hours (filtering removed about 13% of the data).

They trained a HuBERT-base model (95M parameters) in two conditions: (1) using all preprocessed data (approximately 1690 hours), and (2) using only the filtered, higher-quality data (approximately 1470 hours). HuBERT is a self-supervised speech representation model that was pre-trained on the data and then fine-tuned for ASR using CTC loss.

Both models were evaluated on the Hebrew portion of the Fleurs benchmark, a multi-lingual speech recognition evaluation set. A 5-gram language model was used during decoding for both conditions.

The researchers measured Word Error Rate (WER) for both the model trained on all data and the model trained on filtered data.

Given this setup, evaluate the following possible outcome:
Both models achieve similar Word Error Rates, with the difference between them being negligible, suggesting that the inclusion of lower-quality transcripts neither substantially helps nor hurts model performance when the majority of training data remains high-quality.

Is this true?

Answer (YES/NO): NO